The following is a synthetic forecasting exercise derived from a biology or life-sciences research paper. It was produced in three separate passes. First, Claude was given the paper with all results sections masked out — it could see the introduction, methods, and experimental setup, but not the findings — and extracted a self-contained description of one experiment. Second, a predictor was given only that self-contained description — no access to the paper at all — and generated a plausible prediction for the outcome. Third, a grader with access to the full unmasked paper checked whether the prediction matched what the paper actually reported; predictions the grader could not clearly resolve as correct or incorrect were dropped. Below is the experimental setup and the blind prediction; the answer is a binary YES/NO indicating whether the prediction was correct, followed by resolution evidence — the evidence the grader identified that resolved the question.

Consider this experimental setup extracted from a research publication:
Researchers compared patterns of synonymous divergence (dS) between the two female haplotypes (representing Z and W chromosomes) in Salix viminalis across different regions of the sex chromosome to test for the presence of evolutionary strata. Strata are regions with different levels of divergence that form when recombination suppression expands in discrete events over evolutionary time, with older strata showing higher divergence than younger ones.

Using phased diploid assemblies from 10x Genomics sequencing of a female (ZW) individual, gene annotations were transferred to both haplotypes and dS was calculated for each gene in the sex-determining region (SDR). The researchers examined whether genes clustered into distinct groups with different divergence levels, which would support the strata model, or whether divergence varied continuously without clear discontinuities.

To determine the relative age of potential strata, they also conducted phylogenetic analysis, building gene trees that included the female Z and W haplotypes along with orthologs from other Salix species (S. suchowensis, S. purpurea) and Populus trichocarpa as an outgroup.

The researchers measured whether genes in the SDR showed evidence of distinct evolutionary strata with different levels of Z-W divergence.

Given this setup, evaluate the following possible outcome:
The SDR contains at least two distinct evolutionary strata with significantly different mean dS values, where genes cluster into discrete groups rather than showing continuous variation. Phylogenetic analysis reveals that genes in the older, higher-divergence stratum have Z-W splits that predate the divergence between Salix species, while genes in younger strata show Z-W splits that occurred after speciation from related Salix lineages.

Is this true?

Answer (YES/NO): NO